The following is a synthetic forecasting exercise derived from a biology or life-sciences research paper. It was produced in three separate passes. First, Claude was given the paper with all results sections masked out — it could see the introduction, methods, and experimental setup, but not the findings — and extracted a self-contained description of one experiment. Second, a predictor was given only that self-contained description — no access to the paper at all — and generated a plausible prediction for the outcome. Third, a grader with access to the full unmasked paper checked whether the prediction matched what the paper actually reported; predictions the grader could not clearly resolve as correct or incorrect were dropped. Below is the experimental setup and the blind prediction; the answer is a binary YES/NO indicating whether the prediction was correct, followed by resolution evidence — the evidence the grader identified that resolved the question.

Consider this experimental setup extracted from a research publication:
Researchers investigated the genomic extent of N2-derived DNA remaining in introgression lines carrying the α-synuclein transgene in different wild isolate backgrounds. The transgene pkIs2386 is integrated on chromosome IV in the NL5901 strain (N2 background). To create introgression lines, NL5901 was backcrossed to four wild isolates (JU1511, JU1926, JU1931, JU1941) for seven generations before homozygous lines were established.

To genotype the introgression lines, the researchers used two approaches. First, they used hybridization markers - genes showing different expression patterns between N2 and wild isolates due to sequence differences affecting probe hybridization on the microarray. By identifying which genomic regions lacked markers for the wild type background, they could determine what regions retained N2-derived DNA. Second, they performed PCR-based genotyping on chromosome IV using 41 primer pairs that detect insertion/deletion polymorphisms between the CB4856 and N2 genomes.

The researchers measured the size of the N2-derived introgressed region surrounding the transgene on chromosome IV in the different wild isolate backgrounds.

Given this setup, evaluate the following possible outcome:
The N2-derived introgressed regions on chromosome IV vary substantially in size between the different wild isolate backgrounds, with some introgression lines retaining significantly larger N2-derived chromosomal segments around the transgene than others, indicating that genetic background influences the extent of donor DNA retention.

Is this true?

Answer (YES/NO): YES